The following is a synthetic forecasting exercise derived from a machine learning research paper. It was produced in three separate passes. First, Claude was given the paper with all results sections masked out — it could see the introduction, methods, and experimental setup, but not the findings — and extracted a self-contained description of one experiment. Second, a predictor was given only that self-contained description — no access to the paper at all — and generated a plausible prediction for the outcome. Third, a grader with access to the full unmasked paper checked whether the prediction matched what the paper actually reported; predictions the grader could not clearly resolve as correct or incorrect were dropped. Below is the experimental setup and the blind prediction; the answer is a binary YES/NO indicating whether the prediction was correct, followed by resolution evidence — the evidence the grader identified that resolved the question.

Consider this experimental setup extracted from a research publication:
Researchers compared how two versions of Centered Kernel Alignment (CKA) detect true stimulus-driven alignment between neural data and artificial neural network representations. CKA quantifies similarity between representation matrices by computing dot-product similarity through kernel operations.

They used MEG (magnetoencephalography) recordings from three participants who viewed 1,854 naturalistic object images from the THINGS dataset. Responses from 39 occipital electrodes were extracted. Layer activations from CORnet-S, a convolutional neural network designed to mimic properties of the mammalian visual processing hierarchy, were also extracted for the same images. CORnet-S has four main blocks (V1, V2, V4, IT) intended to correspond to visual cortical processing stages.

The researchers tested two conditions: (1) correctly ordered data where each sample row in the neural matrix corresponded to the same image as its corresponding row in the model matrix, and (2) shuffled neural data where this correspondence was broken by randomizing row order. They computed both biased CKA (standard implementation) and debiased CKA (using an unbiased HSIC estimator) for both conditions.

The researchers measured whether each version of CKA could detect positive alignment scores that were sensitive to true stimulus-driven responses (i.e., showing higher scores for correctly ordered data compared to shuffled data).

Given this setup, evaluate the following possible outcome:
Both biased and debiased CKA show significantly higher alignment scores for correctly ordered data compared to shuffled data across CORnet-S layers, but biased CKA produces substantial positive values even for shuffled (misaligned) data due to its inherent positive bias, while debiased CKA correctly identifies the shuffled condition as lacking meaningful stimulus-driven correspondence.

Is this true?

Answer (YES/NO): NO